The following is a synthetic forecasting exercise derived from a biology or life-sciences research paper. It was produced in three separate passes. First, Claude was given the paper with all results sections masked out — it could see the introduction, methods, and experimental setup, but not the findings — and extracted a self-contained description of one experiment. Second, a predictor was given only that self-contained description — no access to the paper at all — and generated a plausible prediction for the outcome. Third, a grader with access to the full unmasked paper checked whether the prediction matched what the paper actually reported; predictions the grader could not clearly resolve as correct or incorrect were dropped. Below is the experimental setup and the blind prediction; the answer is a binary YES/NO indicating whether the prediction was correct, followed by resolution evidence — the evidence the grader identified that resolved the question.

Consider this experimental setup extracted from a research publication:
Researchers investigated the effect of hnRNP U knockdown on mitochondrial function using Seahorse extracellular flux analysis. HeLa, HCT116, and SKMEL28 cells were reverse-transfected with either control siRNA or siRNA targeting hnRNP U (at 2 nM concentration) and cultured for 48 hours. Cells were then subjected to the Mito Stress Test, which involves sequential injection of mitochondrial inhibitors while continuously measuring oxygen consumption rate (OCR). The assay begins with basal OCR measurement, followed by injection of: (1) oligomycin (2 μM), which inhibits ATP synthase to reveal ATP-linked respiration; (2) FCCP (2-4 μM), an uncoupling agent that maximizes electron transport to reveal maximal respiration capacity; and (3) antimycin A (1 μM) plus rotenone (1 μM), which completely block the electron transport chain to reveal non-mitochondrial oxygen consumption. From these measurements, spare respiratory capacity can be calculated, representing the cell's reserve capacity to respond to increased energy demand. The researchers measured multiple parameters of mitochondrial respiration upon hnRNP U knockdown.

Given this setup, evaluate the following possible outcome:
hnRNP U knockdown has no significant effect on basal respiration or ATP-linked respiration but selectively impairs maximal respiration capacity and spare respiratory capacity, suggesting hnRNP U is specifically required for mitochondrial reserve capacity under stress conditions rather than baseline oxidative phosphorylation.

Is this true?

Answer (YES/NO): NO